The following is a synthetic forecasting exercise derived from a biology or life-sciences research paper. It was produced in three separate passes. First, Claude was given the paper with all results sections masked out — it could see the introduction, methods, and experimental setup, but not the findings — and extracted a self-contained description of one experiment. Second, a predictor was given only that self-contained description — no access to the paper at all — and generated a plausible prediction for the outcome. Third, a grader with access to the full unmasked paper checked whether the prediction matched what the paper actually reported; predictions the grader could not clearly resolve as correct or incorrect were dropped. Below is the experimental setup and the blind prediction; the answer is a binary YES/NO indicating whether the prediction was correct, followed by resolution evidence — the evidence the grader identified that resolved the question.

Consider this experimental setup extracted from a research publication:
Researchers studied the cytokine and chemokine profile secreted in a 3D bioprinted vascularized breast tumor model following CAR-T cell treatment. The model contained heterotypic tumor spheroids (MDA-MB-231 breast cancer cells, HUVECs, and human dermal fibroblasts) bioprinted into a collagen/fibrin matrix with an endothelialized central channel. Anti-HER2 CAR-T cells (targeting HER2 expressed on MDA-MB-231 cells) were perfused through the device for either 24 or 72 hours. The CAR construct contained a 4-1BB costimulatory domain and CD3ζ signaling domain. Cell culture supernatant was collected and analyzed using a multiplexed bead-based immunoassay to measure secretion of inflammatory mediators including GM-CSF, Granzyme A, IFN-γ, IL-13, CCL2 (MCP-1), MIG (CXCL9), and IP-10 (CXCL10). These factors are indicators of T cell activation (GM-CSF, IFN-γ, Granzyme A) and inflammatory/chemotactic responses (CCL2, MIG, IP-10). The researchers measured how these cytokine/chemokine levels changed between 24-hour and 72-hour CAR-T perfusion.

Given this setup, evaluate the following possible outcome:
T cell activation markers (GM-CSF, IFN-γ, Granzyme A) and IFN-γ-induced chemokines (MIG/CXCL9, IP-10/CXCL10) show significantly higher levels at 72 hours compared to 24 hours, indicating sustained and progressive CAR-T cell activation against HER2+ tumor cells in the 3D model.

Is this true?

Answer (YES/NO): YES